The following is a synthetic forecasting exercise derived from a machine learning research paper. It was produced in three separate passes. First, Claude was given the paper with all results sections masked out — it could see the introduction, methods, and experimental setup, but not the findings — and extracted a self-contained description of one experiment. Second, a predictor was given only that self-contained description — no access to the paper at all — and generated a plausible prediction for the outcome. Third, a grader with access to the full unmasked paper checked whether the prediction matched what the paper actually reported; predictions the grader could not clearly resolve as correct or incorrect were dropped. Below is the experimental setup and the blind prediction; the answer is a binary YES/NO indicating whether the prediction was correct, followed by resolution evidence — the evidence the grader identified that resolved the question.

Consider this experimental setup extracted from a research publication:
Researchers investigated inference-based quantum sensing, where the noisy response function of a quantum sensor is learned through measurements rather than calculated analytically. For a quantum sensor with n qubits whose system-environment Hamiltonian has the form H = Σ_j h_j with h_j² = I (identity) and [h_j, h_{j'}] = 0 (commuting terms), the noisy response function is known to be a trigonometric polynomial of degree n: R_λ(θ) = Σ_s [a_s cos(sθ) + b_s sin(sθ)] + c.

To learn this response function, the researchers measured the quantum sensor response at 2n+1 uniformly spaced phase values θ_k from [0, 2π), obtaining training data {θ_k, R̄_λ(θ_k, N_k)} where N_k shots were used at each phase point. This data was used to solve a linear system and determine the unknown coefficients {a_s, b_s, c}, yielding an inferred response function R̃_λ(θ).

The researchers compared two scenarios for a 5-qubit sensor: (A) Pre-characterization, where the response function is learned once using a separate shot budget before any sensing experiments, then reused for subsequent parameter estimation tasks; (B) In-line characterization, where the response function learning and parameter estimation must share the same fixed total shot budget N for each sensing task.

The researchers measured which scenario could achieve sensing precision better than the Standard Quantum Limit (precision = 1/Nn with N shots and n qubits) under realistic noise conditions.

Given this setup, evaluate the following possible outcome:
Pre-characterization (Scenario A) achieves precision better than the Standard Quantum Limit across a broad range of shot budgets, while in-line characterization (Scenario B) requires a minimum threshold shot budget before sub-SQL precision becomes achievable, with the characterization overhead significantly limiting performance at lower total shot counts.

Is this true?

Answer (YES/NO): NO